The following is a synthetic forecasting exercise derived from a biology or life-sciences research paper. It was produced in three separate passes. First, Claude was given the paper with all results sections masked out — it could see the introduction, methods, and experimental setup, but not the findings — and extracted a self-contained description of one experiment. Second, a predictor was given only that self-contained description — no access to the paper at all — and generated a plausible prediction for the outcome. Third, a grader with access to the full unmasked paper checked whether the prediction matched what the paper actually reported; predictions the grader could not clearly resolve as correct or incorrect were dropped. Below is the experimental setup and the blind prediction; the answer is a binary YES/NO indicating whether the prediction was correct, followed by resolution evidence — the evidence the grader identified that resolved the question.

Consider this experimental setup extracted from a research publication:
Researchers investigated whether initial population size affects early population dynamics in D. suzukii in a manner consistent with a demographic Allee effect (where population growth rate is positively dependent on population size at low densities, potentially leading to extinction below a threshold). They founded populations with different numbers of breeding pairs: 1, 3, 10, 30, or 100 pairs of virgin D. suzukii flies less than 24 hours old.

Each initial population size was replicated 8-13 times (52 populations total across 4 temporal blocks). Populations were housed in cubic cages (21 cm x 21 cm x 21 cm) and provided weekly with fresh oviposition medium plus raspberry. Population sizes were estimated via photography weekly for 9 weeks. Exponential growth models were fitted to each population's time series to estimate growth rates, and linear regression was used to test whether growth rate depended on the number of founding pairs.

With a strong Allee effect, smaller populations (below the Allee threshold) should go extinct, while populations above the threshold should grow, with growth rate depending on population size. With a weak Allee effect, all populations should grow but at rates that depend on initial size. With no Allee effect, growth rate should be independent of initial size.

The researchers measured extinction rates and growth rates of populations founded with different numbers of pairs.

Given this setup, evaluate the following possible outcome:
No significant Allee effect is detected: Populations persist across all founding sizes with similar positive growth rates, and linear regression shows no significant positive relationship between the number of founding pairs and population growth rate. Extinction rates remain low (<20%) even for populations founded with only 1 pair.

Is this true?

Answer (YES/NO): NO